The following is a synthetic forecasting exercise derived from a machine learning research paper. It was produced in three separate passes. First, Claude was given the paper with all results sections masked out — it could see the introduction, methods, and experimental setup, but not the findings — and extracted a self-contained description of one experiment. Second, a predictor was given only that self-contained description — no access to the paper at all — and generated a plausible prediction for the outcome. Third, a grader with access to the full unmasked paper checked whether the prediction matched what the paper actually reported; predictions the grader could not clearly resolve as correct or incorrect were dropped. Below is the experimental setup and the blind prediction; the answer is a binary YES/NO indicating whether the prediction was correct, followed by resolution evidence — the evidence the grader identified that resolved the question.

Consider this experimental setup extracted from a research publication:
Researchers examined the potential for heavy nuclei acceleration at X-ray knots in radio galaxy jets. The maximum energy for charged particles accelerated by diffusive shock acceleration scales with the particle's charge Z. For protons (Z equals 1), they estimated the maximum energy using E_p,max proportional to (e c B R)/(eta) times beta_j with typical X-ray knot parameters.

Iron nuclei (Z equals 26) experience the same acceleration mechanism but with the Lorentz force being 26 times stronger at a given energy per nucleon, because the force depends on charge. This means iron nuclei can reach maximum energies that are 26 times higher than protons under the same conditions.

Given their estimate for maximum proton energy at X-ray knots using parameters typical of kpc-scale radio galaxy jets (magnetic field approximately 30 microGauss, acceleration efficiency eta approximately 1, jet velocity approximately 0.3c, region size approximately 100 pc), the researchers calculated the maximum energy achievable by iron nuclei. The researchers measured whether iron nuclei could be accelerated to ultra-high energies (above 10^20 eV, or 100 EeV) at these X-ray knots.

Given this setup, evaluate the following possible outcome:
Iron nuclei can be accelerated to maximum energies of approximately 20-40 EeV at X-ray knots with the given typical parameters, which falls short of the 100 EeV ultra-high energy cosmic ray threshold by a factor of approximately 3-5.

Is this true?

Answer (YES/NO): NO